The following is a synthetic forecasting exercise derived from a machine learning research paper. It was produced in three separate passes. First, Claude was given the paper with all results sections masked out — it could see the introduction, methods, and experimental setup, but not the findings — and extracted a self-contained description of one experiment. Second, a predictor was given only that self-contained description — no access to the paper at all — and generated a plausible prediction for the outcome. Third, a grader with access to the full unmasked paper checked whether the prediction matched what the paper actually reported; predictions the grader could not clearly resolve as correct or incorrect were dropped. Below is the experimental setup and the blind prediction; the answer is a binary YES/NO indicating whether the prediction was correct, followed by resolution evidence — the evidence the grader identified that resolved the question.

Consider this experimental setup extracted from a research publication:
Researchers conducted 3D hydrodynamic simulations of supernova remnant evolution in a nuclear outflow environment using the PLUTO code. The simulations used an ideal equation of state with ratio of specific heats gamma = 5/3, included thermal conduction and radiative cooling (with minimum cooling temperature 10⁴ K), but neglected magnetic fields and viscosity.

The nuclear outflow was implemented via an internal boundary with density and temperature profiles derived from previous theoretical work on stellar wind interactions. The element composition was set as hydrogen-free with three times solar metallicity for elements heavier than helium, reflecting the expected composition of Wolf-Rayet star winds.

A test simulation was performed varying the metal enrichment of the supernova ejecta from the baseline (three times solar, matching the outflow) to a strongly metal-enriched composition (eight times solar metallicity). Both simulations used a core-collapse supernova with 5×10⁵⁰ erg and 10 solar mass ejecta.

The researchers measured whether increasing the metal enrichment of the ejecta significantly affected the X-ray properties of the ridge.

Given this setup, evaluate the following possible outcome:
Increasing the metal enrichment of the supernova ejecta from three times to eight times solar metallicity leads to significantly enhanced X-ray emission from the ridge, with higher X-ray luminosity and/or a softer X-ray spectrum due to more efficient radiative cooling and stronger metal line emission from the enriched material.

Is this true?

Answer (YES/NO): NO